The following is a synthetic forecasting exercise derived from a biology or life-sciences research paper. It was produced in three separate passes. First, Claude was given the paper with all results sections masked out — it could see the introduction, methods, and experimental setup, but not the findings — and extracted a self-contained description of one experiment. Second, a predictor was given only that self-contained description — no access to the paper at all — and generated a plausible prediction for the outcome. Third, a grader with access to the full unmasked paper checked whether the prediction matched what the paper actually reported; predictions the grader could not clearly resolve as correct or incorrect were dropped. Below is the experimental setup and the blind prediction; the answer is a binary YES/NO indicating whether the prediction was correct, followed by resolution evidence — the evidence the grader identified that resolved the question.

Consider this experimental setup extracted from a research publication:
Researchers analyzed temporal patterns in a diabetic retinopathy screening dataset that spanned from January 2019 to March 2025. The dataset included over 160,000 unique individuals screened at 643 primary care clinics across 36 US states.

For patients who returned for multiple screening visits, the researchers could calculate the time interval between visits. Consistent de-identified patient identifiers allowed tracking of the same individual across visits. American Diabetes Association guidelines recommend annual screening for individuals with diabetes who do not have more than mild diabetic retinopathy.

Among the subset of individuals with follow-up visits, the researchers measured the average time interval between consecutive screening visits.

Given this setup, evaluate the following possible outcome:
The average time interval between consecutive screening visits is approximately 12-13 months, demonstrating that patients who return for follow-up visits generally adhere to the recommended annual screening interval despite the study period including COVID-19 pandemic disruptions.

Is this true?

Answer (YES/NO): NO